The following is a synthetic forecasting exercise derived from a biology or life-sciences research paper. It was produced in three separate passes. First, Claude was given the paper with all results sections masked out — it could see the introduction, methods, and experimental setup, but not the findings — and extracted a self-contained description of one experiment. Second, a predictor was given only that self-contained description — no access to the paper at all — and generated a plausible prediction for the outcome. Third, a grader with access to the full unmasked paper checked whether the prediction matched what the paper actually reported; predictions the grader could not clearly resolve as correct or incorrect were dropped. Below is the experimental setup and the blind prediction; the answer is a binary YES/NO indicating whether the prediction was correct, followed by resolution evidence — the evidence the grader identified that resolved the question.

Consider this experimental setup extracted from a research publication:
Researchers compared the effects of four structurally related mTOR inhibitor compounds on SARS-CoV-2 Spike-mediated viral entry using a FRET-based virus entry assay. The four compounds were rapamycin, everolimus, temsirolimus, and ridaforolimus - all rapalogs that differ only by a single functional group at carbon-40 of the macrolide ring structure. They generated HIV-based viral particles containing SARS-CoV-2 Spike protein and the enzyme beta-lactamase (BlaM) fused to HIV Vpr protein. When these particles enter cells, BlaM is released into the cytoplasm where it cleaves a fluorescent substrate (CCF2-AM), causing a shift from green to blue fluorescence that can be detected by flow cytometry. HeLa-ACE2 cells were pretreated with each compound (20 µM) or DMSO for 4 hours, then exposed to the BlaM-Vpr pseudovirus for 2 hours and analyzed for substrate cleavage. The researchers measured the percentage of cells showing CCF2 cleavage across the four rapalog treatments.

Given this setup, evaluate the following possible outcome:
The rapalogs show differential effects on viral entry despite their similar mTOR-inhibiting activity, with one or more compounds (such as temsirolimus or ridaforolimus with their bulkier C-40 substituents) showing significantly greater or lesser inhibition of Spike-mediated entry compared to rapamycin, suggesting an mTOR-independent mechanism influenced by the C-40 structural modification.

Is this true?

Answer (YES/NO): NO